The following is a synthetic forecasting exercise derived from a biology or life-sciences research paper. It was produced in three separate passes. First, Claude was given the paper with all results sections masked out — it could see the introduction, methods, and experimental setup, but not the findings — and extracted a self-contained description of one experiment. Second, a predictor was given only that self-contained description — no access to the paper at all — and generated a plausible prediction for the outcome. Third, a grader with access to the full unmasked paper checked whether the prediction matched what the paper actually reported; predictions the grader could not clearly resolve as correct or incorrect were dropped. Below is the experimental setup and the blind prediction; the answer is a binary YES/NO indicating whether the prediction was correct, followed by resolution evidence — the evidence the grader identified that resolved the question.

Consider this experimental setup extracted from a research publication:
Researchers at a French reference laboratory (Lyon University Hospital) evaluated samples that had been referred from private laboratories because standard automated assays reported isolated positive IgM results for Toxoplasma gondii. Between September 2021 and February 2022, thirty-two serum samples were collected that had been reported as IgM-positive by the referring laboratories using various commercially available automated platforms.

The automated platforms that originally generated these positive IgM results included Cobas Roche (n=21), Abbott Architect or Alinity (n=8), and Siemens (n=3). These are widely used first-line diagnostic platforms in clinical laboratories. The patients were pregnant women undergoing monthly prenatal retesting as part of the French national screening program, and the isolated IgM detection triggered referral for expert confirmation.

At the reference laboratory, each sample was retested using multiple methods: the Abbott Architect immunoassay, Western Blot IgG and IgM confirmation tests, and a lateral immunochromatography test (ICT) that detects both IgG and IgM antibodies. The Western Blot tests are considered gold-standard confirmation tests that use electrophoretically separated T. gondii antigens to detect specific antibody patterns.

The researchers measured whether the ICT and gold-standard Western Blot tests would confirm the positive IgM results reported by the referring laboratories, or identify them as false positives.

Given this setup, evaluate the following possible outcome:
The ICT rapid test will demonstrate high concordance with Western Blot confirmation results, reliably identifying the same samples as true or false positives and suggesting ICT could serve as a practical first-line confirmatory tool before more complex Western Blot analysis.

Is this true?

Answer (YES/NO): YES